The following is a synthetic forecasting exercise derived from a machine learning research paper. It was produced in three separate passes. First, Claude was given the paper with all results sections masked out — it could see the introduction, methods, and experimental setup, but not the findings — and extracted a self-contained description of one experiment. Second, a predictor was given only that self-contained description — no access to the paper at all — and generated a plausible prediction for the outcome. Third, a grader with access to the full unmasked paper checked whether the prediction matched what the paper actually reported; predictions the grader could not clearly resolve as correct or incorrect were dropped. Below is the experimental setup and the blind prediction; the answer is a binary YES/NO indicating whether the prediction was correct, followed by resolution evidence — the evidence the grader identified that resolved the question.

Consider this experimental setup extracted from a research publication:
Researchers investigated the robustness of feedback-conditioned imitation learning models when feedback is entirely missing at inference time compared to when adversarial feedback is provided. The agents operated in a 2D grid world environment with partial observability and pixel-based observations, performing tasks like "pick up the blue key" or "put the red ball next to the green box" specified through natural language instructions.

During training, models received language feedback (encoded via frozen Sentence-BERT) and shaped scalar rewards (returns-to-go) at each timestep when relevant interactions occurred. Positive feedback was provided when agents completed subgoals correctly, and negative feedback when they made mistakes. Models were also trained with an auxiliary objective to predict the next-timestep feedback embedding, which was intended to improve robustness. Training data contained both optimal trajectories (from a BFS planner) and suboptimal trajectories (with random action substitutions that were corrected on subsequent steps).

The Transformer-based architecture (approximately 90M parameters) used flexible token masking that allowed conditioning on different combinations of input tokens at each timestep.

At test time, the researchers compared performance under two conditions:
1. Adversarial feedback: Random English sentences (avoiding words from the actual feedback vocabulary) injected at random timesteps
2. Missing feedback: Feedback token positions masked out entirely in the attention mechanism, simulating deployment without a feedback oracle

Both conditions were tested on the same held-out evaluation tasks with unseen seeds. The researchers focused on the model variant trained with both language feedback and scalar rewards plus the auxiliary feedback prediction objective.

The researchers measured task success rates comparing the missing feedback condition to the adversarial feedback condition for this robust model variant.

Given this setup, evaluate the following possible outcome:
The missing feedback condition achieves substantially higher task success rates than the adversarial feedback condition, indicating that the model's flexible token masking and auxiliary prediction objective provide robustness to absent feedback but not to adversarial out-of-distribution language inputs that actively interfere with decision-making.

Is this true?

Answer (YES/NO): NO